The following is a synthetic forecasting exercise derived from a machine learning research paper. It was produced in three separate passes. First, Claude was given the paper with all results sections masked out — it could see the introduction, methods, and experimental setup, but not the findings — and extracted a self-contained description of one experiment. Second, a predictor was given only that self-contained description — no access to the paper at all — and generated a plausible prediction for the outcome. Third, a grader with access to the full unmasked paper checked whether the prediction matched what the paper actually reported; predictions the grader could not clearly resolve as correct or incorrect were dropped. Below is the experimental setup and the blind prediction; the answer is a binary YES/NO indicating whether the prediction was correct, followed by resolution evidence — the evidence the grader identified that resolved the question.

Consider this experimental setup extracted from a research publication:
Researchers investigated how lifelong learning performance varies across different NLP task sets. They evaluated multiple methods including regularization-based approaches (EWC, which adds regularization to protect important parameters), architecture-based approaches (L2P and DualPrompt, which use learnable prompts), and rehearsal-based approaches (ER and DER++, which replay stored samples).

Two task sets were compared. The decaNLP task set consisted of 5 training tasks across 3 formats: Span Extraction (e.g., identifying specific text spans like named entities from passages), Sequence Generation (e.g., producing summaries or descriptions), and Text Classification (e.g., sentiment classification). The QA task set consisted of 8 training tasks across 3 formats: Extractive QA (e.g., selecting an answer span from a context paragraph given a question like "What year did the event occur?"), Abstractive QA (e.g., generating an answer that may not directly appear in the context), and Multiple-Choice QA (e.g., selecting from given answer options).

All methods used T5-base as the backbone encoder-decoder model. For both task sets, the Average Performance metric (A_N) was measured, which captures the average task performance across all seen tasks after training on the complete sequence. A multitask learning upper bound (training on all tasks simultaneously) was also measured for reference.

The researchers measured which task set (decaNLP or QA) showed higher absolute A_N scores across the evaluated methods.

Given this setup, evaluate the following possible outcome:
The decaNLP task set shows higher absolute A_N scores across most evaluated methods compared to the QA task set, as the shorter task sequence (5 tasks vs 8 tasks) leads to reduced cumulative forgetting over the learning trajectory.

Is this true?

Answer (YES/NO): YES